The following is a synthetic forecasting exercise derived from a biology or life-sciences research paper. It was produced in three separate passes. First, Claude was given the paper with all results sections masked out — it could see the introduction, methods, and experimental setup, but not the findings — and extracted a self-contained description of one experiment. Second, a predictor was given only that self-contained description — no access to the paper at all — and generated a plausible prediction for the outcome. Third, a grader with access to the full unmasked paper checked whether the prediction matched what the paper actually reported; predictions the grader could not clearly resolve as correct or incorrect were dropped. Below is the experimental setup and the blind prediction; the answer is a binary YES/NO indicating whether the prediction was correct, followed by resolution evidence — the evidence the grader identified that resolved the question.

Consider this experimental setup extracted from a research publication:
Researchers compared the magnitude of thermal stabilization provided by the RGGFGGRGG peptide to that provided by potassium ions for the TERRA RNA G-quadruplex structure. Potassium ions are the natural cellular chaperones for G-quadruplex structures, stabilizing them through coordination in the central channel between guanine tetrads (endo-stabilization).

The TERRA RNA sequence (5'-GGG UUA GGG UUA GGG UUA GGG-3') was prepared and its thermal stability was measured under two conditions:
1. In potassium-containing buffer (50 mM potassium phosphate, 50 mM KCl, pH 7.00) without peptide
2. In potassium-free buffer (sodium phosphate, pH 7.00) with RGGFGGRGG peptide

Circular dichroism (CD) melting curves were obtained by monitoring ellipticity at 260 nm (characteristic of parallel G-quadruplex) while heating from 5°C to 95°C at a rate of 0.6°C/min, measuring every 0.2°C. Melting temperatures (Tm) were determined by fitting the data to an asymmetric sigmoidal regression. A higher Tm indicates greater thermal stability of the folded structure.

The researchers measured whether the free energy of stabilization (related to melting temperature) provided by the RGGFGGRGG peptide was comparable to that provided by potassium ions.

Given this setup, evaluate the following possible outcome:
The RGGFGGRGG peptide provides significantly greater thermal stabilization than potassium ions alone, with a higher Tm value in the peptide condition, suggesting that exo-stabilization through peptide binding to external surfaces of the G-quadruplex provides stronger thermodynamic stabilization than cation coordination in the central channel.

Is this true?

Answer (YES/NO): NO